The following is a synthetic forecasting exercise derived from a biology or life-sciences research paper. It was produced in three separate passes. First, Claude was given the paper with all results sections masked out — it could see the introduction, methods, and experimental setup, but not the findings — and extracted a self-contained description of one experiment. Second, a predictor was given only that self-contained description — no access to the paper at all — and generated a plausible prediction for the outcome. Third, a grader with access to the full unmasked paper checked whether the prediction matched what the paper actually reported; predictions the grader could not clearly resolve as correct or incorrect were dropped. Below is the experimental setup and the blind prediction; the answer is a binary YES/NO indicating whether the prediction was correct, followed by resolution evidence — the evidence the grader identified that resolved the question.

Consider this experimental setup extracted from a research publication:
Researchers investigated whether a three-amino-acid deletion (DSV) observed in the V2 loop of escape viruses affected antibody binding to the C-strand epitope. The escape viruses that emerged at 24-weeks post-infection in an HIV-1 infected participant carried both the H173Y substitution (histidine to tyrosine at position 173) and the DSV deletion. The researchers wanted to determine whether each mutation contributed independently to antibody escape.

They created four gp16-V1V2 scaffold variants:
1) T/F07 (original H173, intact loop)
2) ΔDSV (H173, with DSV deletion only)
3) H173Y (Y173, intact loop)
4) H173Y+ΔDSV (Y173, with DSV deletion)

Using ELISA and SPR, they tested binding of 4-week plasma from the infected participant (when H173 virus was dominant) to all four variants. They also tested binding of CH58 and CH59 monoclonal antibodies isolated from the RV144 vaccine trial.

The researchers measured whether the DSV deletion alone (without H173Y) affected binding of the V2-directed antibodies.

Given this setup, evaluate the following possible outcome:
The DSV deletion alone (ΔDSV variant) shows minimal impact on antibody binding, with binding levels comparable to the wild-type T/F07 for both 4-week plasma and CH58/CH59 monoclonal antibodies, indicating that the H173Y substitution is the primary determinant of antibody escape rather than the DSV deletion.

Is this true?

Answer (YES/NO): YES